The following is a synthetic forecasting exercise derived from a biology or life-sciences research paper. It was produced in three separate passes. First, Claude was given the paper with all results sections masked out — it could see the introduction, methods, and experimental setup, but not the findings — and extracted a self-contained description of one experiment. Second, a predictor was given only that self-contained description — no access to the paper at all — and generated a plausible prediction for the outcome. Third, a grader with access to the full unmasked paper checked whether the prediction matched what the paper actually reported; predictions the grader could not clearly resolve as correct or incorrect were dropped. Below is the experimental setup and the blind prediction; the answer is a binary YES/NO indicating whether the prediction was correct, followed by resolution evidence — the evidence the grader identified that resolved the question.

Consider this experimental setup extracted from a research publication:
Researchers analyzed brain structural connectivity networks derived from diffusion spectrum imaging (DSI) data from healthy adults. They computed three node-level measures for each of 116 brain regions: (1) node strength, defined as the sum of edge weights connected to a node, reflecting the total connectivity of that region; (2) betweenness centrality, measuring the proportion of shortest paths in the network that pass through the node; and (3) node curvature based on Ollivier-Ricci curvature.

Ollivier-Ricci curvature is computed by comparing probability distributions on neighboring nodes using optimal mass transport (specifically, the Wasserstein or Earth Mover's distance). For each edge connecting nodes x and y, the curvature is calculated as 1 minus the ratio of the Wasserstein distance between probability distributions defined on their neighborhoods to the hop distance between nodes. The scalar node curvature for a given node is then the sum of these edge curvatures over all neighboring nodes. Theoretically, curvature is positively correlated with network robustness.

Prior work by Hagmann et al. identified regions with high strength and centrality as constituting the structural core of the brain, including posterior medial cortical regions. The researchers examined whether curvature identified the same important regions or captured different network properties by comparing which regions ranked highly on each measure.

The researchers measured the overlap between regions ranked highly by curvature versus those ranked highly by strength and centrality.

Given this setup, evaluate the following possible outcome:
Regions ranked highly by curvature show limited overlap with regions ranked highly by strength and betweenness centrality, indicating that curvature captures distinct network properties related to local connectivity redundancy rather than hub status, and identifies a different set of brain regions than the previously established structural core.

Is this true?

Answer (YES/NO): YES